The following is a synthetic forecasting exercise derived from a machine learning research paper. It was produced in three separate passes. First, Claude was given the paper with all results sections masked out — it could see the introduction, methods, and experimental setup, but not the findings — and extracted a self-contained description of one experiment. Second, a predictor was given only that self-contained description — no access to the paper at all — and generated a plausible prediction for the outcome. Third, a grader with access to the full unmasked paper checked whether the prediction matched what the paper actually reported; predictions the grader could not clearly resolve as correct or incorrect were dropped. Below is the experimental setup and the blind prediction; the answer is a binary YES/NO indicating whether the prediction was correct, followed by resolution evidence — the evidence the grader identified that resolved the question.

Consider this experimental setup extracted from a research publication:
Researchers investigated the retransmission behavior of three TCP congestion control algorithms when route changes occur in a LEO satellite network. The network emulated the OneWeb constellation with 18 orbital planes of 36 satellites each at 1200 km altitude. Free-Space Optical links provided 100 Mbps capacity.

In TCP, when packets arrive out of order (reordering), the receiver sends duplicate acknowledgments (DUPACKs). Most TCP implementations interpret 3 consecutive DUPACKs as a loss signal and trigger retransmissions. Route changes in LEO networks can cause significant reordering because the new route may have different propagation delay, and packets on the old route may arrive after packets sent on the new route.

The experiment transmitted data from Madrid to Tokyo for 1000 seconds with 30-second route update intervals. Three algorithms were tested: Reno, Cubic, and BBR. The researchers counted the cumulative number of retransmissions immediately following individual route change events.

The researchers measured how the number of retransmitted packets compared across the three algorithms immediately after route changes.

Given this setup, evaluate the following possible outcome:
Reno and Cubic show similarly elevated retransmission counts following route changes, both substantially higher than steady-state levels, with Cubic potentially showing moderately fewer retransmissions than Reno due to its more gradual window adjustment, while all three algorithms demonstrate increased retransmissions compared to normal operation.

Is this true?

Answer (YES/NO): NO